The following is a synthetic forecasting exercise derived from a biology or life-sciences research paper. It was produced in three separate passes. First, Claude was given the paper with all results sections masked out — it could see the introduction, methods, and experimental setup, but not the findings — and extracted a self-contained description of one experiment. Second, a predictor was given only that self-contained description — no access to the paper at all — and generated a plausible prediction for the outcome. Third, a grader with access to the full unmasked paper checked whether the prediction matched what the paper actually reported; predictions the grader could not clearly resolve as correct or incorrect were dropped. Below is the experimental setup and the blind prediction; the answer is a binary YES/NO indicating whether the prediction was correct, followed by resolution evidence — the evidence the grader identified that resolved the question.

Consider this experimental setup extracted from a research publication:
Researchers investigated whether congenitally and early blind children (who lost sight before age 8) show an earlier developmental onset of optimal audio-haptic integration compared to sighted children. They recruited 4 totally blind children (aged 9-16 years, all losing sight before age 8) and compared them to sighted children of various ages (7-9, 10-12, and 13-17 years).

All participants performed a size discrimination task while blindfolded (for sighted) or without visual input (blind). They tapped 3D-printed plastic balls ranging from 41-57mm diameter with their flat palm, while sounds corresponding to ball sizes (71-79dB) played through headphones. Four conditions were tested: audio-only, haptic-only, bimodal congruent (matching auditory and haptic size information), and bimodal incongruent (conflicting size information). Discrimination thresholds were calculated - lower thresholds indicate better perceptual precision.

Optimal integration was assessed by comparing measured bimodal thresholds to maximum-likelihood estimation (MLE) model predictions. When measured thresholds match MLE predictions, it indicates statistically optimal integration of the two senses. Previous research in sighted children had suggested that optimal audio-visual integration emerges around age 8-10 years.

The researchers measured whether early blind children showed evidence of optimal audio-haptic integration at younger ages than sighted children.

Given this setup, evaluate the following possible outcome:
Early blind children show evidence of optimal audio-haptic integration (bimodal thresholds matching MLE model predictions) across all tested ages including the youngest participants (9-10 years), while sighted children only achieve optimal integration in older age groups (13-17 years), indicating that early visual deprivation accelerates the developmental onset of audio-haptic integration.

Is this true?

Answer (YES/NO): YES